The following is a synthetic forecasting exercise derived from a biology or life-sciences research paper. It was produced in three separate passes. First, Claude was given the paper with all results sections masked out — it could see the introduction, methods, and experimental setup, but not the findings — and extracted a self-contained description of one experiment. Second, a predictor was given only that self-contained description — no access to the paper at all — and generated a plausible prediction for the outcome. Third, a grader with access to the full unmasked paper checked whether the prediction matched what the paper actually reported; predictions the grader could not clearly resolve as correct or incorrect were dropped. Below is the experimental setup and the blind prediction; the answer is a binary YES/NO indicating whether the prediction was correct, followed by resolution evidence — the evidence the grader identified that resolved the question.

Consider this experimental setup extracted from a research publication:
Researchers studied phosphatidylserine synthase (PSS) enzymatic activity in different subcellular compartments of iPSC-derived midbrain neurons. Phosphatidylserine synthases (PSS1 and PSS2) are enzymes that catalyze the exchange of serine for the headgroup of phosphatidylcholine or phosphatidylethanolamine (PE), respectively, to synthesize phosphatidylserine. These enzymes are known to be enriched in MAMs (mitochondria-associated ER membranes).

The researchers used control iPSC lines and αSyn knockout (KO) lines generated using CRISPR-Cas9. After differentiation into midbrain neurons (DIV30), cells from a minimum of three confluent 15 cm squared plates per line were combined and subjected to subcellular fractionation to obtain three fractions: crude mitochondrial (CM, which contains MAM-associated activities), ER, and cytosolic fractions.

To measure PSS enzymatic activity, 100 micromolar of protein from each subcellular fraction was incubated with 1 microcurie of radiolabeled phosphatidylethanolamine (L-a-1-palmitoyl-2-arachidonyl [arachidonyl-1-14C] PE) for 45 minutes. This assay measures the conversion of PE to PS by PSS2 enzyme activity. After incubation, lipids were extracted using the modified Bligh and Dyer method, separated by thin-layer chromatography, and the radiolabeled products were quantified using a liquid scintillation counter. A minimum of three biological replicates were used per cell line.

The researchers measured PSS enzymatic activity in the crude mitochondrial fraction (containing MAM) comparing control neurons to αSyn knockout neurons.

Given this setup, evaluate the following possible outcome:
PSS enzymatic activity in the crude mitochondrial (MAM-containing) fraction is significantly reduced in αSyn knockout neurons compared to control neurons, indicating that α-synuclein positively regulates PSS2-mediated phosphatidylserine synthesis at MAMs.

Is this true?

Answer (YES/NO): NO